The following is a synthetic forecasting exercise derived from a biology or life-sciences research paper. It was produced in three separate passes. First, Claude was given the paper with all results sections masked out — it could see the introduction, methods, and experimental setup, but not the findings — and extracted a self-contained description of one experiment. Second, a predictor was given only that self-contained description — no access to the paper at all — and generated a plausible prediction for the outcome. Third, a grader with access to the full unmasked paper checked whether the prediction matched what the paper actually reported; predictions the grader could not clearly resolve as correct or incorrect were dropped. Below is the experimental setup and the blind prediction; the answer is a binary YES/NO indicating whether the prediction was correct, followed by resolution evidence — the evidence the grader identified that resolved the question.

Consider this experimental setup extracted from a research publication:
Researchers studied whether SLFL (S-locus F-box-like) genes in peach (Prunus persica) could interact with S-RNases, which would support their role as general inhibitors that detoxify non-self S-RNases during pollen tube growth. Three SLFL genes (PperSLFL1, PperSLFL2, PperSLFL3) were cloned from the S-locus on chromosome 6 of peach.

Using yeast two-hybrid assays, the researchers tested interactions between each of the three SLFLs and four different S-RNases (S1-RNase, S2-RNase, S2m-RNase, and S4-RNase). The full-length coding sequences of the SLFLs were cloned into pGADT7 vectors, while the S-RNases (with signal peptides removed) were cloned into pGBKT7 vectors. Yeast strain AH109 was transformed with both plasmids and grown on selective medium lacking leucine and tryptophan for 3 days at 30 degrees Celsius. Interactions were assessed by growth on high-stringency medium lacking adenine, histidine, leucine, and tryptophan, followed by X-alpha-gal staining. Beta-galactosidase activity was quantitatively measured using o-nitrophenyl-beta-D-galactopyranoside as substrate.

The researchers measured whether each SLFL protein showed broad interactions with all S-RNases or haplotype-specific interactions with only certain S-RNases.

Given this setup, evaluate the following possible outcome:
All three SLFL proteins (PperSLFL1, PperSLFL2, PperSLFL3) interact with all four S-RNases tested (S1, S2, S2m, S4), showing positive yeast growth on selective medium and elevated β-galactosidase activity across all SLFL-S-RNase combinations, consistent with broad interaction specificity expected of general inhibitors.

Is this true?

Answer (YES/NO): YES